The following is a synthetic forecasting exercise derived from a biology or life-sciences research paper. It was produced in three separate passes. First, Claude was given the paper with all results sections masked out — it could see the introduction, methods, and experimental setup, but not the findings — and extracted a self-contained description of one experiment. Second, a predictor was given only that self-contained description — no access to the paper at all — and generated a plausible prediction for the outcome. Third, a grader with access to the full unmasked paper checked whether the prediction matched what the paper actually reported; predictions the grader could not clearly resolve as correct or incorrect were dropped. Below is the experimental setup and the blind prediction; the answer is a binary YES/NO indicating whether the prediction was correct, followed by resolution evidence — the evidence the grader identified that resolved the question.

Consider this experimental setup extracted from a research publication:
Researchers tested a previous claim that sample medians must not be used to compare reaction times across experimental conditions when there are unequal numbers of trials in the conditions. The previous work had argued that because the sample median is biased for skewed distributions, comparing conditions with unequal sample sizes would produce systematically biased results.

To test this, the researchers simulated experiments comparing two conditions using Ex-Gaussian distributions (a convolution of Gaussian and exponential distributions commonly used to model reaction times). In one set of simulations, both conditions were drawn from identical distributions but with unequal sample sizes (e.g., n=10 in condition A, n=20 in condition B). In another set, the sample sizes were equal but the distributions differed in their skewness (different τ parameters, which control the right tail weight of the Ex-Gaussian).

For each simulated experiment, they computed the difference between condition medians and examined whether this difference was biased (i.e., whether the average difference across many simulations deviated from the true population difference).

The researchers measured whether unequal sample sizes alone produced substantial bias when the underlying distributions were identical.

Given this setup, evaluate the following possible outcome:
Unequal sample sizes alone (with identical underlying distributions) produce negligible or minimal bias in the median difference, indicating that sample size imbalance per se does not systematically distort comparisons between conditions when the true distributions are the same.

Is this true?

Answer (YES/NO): YES